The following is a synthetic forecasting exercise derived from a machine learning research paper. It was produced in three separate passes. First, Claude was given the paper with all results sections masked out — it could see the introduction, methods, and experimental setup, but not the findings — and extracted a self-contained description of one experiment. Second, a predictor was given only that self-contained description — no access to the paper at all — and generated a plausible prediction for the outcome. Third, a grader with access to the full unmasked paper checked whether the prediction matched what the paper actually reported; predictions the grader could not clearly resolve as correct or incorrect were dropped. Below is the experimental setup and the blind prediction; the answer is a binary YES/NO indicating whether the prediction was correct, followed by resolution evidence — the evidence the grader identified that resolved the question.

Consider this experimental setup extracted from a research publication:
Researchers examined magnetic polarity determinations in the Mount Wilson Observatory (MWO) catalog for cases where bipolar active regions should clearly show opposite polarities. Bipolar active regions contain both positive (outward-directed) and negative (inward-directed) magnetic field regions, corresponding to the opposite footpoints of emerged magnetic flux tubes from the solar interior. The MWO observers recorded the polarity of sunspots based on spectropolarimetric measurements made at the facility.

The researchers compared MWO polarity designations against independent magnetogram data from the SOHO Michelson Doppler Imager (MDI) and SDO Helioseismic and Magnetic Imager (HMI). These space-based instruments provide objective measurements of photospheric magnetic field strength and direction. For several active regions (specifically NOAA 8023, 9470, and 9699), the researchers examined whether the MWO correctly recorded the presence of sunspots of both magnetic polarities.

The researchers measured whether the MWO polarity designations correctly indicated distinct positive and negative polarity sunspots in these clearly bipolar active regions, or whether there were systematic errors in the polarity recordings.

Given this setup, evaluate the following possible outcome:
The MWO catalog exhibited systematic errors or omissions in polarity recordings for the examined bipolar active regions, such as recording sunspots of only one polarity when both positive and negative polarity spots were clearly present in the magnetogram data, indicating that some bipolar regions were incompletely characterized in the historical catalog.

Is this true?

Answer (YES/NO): YES